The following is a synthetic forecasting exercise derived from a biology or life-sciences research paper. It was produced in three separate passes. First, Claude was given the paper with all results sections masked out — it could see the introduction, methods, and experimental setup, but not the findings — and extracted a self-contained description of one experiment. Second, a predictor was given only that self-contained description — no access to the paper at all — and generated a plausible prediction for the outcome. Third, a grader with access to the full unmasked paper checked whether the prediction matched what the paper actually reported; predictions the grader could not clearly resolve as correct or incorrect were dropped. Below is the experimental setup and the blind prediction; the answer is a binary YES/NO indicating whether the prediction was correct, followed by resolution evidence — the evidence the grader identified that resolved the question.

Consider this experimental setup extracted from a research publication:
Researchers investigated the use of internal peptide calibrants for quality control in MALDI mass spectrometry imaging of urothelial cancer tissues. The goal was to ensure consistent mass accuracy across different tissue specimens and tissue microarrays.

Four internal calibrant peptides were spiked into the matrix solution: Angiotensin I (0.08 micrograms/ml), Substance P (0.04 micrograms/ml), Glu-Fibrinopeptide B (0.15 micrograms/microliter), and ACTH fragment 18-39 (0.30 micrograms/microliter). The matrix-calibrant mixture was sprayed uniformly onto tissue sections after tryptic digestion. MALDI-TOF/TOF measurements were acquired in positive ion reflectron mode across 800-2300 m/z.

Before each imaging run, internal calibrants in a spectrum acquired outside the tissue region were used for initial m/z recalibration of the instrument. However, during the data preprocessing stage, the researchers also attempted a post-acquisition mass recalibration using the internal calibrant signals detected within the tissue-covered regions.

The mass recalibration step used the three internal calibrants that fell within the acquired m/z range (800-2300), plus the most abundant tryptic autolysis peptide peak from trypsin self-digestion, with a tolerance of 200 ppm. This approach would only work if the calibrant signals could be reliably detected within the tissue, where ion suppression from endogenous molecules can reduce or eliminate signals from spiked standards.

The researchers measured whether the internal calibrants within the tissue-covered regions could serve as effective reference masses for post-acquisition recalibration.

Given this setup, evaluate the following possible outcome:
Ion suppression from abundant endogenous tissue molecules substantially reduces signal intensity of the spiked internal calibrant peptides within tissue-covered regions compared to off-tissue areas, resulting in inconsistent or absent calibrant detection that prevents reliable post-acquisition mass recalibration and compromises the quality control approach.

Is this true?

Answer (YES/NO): NO